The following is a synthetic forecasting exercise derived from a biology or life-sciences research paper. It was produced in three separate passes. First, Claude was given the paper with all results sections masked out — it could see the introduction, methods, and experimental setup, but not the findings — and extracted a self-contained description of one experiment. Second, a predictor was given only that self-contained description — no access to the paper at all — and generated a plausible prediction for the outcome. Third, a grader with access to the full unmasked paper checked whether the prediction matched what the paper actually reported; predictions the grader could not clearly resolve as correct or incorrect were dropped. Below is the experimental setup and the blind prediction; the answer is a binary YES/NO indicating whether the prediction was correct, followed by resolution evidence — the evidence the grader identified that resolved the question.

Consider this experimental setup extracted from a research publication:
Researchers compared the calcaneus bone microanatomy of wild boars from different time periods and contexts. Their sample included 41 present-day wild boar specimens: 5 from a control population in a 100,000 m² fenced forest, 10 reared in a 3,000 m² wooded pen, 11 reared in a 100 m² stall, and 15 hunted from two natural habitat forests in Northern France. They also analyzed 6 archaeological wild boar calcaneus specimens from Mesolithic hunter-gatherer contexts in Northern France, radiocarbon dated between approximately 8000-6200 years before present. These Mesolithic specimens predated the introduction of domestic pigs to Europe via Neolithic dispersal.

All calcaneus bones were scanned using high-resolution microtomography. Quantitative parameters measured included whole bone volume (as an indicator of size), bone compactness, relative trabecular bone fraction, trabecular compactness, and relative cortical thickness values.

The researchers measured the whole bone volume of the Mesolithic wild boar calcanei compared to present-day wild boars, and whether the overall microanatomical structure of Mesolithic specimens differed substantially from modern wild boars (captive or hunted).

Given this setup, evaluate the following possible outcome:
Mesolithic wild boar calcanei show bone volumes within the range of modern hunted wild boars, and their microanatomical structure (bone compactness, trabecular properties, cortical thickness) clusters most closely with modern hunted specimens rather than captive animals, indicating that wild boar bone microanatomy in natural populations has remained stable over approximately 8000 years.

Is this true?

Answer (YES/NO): NO